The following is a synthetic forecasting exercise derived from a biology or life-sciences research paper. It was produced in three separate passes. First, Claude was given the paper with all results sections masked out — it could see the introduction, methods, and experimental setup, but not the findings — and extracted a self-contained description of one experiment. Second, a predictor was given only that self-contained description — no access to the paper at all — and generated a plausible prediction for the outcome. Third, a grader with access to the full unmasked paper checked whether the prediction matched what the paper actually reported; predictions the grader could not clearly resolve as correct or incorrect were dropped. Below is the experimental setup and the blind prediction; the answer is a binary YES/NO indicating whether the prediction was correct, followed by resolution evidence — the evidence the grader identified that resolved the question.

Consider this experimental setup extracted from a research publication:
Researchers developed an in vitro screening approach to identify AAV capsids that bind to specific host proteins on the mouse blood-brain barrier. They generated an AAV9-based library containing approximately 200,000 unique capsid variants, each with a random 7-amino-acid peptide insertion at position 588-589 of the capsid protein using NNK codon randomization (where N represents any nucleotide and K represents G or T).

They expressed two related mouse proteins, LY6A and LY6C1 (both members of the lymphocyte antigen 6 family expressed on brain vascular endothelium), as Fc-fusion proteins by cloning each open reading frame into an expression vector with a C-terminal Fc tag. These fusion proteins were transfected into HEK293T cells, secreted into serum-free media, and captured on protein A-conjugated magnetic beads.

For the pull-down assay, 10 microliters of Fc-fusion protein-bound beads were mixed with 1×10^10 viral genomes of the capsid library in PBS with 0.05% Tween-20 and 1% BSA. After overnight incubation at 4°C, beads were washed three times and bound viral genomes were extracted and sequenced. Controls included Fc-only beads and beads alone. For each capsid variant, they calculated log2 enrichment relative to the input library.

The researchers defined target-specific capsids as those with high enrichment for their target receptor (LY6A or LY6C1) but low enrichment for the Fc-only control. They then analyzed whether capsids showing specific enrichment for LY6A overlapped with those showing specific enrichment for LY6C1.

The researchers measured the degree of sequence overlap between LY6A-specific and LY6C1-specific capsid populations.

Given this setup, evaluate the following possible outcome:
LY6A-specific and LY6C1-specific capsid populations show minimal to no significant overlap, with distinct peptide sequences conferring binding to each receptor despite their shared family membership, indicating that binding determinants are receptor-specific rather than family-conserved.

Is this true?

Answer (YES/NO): YES